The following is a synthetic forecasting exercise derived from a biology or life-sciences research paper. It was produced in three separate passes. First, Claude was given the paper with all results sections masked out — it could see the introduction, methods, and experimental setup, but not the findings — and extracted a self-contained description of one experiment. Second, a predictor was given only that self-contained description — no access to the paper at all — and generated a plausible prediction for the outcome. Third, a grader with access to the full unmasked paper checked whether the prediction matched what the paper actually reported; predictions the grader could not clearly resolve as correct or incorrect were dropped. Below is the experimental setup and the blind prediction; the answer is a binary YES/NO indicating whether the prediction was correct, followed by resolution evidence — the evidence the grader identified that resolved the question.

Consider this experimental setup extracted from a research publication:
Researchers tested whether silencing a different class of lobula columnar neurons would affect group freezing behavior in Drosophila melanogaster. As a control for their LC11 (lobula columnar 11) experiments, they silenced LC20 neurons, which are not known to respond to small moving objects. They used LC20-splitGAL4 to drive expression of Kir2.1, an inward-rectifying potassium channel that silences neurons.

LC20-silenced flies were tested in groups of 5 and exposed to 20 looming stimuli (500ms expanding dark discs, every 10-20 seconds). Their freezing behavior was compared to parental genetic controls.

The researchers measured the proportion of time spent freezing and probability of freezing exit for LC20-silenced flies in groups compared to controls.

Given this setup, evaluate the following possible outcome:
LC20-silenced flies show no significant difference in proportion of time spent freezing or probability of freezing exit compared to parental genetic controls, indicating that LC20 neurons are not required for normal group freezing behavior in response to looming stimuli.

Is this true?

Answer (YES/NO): YES